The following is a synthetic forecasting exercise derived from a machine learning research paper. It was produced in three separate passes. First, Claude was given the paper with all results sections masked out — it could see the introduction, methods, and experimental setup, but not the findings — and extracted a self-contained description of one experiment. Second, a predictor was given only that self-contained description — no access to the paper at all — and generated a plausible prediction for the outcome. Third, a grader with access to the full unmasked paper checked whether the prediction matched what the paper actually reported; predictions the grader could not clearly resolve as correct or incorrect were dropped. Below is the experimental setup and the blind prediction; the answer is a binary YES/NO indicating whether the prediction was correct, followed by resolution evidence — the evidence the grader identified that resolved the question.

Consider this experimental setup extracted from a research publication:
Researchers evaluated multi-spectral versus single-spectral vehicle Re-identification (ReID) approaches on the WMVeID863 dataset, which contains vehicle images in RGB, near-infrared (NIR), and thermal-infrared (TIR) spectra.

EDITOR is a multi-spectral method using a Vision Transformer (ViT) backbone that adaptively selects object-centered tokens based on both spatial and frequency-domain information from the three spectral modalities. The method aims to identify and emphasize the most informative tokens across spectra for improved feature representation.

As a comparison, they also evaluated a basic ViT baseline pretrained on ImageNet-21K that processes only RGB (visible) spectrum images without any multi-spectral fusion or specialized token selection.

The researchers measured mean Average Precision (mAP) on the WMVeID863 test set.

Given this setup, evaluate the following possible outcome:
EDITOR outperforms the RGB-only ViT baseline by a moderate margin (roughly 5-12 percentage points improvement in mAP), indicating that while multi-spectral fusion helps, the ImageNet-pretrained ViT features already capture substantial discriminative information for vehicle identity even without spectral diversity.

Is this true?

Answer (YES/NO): NO